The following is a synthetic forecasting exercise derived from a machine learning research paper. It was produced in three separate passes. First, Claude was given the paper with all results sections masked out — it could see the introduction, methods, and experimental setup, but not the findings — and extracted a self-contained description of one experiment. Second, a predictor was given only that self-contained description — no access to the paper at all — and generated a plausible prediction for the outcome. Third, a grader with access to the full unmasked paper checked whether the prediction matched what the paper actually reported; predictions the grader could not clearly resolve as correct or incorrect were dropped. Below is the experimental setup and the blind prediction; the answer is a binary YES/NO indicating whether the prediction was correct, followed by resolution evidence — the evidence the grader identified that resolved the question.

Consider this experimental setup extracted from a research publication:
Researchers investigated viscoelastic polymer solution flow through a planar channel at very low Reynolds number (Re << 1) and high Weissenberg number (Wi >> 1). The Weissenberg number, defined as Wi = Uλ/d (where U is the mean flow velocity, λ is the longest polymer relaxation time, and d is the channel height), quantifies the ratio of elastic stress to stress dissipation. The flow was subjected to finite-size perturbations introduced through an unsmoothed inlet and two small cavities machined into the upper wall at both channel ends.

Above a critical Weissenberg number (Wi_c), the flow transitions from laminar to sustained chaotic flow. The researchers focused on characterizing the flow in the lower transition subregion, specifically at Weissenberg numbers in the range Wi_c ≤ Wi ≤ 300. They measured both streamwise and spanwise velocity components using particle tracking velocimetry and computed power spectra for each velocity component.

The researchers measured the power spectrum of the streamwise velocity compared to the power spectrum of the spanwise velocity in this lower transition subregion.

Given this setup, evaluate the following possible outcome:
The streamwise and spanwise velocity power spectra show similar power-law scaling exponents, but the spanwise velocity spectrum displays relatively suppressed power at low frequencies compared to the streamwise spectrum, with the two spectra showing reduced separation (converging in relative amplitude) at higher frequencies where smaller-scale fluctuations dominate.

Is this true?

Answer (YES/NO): NO